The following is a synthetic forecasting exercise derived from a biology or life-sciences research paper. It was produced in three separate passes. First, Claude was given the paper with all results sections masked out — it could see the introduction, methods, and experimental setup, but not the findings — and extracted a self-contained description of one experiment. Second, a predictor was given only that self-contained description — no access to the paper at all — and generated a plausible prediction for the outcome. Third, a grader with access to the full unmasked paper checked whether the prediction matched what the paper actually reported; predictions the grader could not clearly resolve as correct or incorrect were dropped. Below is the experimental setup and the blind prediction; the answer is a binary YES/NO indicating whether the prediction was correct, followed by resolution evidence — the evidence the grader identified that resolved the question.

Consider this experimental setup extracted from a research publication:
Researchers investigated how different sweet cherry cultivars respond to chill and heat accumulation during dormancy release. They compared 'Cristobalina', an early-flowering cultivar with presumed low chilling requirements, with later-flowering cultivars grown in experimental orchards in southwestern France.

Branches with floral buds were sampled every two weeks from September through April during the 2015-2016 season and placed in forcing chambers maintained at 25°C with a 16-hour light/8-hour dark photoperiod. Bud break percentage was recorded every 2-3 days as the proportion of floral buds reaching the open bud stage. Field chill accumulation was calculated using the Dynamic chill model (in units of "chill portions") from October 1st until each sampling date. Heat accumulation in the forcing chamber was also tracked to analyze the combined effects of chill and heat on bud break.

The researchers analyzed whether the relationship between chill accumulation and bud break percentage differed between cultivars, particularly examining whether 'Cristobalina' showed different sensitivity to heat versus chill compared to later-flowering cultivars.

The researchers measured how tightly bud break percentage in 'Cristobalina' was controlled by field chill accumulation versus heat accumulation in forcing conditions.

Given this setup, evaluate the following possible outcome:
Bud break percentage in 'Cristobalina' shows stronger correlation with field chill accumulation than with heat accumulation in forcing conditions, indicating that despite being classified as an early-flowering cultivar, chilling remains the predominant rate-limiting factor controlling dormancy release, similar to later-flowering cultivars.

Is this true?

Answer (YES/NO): YES